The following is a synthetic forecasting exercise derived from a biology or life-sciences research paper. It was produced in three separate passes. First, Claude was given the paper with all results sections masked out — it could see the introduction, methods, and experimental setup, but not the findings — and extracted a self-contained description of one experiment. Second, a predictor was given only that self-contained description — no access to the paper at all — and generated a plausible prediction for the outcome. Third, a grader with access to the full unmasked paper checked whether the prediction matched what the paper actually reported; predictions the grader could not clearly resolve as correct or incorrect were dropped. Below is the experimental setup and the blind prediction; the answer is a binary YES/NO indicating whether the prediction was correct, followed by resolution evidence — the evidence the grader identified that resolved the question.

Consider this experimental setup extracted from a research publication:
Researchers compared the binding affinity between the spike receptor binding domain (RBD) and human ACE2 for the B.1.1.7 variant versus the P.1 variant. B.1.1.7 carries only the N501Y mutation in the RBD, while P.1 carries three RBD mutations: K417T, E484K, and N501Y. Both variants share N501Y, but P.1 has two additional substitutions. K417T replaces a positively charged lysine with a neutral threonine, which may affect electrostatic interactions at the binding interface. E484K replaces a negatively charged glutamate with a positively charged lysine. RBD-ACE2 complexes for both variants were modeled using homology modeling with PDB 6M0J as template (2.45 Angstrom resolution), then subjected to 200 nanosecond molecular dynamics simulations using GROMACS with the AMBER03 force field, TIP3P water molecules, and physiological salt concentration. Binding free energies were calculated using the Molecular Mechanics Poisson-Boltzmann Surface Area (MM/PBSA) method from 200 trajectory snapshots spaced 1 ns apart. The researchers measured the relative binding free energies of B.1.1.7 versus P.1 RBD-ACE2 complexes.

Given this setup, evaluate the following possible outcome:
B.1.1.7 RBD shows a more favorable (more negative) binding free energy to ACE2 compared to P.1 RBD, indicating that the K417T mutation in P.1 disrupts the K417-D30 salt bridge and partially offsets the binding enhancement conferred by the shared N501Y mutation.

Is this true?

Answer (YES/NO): NO